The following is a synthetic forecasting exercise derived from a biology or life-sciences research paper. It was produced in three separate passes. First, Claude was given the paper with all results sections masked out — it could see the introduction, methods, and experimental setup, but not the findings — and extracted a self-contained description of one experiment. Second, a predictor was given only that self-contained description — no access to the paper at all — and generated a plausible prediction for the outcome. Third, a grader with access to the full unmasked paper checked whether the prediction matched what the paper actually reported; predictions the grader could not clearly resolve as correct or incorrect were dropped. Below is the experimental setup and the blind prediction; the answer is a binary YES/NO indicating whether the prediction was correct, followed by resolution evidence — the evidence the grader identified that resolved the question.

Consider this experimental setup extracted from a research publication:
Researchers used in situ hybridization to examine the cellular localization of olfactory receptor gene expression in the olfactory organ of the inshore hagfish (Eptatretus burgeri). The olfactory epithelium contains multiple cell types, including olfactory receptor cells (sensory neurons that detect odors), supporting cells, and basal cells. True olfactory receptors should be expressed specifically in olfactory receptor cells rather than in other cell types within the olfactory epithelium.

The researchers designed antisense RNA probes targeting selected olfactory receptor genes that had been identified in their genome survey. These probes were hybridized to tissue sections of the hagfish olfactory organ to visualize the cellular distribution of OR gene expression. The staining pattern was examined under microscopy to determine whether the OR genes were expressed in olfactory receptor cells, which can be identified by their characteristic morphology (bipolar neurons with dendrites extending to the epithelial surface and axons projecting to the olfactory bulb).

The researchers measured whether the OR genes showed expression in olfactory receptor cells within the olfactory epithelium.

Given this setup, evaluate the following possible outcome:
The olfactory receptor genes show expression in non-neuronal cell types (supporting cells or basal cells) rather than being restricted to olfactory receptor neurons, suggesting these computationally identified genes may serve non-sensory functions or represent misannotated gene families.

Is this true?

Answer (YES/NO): NO